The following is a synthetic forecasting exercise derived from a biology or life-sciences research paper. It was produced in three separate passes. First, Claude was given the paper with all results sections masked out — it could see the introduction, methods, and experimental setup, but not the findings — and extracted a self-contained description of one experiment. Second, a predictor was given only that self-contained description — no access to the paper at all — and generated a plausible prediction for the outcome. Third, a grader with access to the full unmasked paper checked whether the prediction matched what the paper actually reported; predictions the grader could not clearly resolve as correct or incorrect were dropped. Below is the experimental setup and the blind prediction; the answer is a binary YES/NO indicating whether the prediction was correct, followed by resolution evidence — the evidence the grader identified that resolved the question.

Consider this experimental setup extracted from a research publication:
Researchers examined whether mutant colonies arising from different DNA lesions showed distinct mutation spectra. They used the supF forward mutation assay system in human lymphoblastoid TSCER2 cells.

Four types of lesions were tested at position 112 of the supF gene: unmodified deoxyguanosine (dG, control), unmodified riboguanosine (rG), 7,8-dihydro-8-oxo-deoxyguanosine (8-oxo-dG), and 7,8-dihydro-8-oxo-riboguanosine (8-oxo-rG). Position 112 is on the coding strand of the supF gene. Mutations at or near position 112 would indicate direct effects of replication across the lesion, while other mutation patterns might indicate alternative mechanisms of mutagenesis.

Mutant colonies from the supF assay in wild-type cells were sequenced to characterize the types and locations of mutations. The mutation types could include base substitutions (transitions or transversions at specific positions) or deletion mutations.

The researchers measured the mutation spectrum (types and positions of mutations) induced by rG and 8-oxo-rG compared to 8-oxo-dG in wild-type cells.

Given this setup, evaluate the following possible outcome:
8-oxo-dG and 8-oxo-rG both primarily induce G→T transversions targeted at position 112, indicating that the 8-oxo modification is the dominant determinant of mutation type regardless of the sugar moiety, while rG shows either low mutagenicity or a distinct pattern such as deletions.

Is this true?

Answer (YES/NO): NO